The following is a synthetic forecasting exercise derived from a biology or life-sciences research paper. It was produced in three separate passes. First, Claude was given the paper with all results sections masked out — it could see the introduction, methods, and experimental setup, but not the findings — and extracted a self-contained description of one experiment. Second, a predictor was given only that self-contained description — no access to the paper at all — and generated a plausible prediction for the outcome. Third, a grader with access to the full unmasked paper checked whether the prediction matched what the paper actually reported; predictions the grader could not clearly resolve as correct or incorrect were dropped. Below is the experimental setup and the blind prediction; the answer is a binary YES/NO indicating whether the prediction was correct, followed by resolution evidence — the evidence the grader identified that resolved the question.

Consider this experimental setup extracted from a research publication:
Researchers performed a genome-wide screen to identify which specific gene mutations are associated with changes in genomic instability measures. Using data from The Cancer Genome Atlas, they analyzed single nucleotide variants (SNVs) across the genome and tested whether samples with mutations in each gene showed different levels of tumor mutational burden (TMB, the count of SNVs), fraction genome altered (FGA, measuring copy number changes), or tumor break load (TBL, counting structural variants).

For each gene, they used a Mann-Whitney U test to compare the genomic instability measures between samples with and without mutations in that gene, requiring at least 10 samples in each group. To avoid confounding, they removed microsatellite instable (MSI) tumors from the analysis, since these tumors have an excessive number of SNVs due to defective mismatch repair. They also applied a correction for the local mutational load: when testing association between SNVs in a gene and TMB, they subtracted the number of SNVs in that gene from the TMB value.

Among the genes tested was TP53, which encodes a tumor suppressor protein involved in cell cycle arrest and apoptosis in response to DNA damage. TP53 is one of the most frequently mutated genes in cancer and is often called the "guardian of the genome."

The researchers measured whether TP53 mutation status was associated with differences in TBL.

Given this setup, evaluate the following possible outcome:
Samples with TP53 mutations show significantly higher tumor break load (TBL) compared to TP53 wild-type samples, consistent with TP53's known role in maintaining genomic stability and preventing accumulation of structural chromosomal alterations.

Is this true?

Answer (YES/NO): YES